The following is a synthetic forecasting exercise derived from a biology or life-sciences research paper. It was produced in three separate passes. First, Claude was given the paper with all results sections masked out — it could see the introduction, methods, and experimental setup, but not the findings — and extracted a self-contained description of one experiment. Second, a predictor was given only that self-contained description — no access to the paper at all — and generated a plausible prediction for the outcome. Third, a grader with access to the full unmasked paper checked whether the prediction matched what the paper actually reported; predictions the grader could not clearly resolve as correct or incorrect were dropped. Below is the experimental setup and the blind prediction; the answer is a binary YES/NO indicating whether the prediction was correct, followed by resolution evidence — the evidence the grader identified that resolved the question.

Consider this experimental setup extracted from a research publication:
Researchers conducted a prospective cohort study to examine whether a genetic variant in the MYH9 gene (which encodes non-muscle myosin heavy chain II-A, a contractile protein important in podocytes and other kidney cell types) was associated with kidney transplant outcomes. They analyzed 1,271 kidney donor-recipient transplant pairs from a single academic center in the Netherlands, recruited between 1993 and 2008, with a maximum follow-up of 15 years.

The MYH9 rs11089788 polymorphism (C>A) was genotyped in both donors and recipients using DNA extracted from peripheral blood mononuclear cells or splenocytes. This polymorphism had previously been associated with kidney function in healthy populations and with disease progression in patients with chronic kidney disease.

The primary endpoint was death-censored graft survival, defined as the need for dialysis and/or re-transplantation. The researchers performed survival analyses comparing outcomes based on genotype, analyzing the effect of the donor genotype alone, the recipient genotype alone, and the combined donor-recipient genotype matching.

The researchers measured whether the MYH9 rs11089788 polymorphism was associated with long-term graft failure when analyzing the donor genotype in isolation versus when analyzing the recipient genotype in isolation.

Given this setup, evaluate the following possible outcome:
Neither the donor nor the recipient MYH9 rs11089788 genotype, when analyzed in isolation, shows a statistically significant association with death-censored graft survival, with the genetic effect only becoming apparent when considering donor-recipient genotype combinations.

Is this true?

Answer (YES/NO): YES